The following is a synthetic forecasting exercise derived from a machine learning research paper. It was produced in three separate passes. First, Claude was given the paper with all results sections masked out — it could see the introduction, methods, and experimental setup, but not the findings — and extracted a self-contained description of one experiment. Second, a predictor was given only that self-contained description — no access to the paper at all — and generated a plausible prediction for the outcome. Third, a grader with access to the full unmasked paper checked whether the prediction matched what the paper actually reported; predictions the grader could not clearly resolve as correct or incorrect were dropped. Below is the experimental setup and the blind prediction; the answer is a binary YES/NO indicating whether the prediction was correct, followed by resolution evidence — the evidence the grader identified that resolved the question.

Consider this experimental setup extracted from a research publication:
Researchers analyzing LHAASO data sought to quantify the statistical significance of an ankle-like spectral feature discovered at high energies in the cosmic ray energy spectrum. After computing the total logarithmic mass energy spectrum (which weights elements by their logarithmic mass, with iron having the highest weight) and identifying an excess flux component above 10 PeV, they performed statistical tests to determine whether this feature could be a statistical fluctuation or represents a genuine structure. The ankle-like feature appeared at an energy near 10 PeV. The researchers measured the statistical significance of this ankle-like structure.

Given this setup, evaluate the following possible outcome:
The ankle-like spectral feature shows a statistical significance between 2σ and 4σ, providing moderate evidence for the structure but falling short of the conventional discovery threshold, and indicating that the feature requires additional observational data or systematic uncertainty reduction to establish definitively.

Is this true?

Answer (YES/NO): NO